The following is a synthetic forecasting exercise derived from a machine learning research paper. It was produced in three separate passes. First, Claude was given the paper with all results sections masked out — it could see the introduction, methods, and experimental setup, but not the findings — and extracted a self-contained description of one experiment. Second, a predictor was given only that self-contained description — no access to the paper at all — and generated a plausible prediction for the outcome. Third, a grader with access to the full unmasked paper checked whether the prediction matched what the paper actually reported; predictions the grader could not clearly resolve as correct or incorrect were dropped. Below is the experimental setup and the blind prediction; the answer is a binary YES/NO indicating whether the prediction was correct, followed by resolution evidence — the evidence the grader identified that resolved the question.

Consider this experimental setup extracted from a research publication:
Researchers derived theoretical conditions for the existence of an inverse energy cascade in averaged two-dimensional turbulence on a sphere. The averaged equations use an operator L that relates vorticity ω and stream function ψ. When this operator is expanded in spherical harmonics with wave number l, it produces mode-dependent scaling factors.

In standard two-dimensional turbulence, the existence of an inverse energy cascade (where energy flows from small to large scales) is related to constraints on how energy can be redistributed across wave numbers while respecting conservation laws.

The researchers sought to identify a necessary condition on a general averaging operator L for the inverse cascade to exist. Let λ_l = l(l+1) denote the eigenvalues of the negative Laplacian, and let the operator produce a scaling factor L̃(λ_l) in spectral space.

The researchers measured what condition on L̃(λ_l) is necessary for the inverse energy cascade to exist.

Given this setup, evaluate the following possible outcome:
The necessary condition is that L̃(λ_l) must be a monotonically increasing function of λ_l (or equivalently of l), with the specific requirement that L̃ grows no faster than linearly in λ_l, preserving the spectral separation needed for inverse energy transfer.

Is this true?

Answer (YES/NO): NO